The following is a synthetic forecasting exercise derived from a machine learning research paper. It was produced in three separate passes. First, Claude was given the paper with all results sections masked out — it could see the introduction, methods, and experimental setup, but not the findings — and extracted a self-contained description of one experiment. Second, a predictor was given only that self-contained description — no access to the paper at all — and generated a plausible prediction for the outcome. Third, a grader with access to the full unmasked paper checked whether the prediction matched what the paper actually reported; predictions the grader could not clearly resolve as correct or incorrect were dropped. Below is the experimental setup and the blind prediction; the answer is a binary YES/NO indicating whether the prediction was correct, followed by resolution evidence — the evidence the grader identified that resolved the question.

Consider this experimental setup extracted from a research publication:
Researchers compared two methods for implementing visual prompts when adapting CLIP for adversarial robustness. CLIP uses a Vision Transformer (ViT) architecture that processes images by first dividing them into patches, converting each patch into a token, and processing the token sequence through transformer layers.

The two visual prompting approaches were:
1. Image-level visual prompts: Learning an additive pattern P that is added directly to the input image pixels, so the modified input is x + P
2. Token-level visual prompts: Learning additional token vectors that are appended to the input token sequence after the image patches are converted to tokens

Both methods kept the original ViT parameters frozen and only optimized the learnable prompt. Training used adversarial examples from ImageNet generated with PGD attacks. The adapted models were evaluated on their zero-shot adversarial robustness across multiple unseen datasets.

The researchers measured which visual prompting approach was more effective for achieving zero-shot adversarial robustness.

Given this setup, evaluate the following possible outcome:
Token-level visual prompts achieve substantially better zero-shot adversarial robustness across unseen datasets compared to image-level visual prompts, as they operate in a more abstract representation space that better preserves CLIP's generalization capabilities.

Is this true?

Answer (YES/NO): YES